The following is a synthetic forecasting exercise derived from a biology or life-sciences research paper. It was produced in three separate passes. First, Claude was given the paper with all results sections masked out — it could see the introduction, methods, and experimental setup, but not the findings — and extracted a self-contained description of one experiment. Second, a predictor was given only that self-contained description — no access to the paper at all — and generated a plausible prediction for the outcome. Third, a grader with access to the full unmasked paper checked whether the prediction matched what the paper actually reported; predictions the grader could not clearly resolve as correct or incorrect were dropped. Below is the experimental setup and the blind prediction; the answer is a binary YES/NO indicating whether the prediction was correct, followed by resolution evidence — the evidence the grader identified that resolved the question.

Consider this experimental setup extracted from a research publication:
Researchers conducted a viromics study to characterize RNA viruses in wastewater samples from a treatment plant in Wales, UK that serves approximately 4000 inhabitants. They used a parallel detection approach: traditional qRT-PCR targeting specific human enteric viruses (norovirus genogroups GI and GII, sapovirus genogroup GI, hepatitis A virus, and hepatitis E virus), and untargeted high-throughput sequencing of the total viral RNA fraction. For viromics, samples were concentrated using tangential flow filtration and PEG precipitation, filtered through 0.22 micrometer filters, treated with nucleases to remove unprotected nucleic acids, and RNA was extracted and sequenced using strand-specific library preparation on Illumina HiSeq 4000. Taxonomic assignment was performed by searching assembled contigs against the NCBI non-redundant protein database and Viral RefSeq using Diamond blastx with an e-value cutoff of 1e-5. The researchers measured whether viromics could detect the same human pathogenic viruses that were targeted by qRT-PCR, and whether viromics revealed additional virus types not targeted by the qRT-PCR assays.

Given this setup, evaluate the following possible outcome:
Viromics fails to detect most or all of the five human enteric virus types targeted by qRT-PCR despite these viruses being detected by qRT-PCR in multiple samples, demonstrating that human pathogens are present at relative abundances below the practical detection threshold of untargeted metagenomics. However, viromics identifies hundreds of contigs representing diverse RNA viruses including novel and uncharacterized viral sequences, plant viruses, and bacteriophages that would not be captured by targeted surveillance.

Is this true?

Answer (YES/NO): NO